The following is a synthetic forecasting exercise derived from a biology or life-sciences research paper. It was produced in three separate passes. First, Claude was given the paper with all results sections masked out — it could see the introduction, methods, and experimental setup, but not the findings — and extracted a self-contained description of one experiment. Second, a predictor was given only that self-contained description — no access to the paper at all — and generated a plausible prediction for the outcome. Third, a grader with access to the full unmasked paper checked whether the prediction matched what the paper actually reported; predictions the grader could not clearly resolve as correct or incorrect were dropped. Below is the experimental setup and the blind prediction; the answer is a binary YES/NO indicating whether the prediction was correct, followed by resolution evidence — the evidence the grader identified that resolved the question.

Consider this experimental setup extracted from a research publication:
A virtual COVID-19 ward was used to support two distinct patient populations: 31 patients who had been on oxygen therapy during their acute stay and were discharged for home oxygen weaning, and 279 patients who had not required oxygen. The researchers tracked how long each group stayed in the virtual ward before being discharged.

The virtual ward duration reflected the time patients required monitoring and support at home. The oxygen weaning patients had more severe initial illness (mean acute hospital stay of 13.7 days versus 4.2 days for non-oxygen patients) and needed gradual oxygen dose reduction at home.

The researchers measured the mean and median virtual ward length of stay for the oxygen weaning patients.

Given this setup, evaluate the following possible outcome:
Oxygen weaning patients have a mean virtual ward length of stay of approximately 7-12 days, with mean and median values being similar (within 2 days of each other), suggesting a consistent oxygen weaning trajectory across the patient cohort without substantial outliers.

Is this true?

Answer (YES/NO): NO